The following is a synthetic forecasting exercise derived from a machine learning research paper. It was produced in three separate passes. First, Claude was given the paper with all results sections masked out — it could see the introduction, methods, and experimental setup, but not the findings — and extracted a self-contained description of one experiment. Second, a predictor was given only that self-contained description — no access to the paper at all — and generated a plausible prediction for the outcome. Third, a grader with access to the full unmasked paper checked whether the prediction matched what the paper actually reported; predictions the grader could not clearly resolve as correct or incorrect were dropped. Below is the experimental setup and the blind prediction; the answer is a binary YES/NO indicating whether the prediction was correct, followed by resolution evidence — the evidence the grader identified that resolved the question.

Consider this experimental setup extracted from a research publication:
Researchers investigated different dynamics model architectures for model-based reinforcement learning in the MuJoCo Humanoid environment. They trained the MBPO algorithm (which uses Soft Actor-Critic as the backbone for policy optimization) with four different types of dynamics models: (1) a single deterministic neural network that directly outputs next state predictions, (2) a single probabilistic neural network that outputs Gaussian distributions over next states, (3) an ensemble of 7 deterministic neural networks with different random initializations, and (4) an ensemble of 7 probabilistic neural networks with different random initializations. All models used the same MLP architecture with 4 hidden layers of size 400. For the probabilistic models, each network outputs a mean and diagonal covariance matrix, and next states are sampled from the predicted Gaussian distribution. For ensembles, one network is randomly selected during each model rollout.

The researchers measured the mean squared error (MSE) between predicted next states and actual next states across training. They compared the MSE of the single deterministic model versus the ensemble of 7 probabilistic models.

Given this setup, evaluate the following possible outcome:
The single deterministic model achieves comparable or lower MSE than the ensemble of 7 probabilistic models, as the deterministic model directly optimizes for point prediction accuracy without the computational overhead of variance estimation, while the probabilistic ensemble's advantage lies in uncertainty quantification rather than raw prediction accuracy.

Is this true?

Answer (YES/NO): YES